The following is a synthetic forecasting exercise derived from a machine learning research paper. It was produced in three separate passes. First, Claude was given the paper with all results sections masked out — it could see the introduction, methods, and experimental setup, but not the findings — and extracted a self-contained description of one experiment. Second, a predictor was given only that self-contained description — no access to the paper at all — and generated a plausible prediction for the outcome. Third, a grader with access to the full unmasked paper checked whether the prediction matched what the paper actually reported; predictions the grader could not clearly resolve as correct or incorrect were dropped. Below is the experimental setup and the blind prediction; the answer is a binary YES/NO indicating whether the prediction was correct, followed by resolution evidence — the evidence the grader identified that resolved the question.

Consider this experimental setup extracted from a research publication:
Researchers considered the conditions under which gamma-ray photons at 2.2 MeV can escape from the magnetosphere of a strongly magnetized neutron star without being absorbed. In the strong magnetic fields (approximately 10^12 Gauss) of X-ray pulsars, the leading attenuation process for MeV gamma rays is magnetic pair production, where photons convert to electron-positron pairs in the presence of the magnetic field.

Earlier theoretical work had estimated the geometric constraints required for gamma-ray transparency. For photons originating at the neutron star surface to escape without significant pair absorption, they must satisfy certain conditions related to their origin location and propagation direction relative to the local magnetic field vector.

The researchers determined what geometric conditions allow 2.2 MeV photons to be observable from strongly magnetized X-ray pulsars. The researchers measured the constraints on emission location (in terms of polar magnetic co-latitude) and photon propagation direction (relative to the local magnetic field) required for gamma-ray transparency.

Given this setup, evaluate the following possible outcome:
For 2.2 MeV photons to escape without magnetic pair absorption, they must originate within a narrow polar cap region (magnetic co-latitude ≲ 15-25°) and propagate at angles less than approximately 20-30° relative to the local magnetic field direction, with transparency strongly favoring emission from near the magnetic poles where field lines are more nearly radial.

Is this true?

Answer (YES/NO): NO